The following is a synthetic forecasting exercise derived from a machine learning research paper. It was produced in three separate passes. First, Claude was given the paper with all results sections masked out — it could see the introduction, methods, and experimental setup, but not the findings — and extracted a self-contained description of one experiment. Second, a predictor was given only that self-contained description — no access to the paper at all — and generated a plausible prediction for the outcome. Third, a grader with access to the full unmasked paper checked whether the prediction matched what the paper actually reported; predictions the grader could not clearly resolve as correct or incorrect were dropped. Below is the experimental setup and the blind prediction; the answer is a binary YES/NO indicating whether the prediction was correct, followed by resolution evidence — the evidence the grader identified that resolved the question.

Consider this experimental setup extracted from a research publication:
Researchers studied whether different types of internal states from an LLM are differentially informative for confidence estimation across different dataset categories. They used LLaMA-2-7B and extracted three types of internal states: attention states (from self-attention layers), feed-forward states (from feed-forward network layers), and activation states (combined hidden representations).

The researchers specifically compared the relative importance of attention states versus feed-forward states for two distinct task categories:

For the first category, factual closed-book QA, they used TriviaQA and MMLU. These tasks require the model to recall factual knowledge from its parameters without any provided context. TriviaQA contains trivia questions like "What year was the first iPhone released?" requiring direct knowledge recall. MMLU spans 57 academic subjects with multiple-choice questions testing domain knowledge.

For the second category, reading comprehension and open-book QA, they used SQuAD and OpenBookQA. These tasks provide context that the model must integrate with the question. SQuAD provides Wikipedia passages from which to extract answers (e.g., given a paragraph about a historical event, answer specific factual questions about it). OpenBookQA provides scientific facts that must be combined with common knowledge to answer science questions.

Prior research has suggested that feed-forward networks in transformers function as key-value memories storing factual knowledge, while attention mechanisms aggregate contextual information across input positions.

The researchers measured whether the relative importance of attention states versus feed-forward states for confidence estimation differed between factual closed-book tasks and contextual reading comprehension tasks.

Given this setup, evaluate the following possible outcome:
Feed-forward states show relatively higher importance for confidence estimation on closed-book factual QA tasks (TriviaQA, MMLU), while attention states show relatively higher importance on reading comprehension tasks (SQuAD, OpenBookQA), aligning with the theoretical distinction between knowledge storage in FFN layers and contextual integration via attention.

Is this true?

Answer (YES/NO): YES